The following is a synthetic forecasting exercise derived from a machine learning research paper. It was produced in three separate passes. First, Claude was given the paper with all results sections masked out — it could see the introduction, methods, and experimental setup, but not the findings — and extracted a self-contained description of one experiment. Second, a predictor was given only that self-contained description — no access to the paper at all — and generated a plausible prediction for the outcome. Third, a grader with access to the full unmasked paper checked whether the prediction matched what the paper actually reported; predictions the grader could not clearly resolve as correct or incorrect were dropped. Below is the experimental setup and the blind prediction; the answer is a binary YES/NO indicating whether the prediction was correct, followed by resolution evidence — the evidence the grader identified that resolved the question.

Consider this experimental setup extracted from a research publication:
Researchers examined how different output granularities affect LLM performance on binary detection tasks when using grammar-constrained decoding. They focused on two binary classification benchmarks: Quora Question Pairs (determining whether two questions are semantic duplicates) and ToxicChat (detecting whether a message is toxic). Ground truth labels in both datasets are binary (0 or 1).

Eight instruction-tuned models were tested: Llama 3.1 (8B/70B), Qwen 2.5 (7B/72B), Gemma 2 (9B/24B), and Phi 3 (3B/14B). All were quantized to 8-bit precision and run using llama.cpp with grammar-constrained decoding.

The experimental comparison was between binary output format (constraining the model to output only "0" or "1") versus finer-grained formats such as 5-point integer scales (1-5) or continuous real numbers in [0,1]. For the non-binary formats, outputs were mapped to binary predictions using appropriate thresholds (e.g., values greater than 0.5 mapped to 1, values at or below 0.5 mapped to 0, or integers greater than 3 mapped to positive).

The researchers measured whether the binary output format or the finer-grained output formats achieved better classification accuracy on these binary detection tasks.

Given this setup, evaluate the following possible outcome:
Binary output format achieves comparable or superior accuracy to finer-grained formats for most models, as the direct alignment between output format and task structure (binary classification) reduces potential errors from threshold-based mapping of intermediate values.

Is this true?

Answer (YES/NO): NO